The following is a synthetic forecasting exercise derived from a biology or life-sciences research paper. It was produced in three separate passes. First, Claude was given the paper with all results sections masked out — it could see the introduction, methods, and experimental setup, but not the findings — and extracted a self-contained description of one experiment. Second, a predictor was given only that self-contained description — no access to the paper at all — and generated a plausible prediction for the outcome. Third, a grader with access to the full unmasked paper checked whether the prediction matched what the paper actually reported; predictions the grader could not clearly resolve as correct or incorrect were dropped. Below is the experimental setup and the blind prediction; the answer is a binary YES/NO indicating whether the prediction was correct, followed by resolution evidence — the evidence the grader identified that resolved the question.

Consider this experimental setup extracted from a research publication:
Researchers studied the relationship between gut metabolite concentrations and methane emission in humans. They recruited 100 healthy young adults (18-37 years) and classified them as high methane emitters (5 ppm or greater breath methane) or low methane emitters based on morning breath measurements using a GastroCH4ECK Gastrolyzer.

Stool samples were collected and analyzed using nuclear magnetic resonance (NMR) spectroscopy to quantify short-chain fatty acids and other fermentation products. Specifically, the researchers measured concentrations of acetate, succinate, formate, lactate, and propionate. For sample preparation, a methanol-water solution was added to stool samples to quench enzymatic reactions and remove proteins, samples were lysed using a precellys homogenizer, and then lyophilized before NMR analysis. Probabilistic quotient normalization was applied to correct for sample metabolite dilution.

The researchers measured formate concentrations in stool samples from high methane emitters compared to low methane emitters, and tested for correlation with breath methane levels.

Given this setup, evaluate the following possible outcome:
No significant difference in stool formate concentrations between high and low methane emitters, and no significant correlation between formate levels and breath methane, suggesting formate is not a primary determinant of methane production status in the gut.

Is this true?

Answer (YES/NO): NO